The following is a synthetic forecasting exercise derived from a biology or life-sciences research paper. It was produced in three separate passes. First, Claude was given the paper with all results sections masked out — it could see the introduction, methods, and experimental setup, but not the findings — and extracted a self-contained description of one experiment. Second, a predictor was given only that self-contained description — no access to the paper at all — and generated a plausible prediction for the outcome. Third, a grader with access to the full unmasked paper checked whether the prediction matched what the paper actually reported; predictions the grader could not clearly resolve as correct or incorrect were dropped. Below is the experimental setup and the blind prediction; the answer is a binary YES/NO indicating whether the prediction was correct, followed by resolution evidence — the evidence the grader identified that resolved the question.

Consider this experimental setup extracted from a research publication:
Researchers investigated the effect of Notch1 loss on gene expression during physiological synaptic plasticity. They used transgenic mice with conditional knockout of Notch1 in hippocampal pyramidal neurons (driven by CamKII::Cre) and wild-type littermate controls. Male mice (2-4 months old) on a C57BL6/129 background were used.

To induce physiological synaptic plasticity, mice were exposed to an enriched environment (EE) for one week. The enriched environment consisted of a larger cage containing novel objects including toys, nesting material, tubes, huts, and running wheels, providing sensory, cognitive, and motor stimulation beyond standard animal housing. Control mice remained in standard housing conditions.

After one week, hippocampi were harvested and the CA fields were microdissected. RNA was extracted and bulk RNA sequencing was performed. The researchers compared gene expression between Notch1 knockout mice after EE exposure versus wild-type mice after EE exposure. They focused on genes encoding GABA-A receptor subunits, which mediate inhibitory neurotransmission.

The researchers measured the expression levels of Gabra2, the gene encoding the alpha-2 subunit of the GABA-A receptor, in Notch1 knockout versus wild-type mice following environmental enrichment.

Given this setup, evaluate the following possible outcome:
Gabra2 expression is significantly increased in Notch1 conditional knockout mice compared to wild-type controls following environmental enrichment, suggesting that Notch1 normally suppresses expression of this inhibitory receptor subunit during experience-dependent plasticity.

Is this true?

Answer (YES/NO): YES